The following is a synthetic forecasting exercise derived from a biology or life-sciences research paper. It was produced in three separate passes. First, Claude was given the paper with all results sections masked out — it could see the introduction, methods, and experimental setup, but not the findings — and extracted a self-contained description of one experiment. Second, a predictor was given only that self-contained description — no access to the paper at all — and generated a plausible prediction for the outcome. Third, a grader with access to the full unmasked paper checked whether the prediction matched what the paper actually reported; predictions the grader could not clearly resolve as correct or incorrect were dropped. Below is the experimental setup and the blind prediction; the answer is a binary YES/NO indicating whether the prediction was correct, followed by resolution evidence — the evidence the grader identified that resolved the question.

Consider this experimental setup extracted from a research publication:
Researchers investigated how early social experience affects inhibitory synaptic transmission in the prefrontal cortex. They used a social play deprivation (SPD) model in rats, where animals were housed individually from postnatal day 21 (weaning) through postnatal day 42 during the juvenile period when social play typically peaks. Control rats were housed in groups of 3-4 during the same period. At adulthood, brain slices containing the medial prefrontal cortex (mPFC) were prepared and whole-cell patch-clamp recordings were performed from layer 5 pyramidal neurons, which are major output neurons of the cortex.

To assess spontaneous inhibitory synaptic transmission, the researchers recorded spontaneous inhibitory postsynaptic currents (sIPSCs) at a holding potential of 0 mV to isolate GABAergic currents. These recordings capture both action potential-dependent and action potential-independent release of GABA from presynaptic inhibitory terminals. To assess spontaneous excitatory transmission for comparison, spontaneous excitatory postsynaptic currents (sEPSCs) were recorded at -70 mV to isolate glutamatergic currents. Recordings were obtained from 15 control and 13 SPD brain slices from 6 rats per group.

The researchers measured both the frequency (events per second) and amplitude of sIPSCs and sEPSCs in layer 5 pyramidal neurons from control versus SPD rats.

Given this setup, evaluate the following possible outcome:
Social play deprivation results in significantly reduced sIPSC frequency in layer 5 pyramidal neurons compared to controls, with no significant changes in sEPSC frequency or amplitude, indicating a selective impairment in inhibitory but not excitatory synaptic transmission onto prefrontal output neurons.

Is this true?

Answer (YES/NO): NO